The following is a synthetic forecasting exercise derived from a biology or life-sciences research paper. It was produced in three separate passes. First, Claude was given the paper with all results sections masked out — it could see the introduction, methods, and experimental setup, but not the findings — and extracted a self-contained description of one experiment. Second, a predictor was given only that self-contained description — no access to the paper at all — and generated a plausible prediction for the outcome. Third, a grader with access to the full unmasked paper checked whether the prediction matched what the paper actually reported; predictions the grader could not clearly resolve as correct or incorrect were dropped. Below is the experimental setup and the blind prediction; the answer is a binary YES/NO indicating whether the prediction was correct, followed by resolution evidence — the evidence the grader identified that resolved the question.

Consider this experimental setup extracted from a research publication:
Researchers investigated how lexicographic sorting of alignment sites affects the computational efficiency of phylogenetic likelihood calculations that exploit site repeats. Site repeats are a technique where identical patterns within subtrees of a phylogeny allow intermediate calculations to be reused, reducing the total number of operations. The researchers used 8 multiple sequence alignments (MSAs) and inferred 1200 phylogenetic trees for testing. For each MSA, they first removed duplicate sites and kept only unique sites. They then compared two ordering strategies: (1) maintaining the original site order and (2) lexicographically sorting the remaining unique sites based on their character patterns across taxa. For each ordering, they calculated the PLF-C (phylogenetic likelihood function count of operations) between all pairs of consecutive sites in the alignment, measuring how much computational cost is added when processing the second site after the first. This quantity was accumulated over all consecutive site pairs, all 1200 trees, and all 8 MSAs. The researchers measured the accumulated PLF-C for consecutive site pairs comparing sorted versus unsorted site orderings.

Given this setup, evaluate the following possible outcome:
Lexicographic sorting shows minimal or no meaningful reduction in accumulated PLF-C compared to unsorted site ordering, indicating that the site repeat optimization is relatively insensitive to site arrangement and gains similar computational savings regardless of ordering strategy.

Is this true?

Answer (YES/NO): NO